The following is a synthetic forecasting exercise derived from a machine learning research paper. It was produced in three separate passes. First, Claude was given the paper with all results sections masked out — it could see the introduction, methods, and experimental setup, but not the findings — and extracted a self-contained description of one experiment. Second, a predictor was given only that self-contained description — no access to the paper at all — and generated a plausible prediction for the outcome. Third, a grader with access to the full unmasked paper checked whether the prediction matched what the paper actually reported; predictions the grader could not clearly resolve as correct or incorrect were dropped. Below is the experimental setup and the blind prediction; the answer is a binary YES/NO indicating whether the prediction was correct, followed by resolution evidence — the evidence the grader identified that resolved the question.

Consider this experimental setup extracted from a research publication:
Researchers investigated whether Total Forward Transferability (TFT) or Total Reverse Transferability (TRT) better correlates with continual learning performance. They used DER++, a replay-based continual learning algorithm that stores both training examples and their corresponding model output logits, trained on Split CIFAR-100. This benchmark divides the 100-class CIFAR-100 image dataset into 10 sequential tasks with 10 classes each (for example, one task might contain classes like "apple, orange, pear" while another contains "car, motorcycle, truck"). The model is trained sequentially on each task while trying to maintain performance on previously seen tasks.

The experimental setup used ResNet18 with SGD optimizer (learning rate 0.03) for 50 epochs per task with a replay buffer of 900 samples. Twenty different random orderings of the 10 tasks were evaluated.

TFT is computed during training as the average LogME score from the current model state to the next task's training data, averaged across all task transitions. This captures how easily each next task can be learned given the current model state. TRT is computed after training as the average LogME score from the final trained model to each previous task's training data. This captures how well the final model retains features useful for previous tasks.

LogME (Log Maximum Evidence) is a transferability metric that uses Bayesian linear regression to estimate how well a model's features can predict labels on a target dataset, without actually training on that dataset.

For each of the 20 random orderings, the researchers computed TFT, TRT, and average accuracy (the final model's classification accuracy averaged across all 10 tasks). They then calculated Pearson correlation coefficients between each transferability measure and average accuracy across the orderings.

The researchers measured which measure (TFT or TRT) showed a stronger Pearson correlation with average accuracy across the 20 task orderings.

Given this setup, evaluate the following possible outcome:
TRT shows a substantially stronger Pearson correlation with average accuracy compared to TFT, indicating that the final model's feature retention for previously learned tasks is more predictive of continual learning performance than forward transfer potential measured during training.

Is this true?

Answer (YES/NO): YES